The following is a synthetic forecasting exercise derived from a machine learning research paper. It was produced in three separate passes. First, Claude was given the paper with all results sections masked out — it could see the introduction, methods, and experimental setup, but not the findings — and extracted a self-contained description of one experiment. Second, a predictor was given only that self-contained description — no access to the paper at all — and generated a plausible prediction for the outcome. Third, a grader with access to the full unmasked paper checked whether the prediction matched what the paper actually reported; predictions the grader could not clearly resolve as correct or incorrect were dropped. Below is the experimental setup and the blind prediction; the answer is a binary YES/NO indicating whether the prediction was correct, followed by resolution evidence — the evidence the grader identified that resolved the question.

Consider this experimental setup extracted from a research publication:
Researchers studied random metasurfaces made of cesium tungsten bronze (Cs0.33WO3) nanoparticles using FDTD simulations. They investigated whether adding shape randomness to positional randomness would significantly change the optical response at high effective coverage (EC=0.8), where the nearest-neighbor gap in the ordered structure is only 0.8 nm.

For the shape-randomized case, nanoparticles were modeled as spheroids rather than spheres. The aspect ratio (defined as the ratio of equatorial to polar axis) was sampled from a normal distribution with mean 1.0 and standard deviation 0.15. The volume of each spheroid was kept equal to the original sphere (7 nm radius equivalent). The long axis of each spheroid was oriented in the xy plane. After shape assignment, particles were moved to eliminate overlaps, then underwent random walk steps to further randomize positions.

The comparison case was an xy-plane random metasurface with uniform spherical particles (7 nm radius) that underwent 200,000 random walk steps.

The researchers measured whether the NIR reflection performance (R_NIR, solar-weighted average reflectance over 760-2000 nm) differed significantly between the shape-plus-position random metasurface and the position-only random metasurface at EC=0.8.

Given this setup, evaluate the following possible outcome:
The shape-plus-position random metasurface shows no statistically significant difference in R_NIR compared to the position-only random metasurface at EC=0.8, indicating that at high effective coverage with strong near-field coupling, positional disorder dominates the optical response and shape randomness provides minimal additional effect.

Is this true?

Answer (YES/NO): NO